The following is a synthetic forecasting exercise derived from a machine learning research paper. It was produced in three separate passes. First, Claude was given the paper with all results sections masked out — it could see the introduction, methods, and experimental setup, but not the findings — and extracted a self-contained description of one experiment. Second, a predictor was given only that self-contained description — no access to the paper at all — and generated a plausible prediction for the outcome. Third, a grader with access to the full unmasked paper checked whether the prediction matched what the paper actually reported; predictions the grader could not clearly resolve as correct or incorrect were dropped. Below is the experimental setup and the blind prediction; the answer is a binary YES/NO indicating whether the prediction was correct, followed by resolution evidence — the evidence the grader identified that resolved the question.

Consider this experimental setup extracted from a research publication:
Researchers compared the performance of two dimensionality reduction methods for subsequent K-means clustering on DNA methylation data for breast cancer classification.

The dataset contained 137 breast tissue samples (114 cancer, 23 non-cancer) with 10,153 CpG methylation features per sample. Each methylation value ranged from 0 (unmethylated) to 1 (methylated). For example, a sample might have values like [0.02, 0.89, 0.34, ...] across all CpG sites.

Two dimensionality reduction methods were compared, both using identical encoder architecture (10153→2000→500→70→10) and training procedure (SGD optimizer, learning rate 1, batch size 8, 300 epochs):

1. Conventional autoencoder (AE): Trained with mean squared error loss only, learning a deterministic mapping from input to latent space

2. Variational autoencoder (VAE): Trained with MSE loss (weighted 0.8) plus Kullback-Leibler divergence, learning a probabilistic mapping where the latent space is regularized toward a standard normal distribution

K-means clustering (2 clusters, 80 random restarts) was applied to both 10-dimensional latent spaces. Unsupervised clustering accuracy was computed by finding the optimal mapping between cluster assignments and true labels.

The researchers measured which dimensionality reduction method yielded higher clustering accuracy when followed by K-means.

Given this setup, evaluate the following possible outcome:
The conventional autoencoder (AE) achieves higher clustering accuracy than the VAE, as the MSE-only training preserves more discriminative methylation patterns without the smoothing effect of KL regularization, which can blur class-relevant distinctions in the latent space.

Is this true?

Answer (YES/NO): YES